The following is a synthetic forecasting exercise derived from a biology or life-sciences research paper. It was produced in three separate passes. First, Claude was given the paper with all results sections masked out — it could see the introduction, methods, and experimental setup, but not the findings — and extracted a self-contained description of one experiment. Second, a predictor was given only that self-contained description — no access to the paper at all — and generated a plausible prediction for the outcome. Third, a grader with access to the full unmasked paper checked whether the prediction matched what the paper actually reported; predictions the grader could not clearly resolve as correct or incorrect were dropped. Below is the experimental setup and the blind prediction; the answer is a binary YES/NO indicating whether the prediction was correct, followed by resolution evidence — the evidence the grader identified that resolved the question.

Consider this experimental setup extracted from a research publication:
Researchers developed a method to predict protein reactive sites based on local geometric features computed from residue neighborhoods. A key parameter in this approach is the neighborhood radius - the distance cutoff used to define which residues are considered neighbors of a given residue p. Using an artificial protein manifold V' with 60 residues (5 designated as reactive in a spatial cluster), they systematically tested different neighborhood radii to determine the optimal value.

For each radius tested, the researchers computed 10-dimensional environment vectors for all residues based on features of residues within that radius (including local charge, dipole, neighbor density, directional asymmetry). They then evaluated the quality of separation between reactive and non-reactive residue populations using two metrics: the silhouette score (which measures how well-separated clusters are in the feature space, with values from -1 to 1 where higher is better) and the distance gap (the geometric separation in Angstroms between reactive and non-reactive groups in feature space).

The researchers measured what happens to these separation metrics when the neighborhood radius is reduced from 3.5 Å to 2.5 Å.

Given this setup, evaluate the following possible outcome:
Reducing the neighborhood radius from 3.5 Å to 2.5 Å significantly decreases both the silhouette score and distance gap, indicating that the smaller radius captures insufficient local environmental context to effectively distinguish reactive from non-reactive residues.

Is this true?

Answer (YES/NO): YES